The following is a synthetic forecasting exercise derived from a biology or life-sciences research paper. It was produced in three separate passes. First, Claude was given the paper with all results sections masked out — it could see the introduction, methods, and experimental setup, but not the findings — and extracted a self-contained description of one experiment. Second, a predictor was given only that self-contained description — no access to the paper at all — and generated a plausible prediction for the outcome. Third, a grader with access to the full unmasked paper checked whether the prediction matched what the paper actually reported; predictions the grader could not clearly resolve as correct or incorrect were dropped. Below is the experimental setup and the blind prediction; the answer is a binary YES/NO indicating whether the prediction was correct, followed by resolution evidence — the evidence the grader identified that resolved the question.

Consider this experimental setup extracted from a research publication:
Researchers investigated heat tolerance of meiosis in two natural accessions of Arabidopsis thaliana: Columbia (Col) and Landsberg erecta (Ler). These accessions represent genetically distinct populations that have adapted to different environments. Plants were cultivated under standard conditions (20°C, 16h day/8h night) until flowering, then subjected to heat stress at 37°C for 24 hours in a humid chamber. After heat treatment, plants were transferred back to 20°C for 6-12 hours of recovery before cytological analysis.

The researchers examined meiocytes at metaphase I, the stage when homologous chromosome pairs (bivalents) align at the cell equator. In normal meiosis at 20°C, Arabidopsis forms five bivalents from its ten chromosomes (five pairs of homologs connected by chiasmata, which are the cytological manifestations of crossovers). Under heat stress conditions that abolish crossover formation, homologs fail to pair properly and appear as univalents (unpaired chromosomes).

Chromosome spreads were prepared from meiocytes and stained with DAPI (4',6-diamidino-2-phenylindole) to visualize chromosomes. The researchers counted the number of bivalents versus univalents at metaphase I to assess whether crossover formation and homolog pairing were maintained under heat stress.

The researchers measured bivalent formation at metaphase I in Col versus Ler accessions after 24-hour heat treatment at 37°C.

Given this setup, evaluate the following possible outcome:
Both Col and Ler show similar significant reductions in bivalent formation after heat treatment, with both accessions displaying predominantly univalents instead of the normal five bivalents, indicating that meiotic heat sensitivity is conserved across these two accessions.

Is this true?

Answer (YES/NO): NO